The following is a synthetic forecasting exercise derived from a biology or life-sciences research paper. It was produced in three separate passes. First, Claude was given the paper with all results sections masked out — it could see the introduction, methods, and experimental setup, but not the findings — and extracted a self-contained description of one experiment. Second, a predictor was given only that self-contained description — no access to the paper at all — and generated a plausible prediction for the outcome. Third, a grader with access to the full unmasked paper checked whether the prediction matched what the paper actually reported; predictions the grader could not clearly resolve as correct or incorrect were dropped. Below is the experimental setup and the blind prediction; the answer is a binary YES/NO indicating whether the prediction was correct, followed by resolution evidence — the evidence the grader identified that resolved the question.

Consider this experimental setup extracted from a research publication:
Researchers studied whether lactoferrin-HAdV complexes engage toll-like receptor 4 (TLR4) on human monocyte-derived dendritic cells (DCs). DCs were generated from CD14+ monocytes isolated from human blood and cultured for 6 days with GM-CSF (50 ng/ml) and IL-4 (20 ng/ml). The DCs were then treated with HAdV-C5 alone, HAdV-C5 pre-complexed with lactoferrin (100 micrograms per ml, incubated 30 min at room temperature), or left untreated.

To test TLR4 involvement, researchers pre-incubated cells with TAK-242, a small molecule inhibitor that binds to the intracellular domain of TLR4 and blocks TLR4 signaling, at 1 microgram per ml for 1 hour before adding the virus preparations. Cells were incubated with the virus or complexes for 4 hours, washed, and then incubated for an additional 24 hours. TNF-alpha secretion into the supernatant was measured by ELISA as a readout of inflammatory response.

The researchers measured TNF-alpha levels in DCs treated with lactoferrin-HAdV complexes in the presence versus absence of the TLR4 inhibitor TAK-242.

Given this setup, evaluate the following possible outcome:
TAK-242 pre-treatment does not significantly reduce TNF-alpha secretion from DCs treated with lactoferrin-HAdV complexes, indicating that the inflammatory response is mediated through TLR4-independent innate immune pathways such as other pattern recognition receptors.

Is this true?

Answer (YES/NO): NO